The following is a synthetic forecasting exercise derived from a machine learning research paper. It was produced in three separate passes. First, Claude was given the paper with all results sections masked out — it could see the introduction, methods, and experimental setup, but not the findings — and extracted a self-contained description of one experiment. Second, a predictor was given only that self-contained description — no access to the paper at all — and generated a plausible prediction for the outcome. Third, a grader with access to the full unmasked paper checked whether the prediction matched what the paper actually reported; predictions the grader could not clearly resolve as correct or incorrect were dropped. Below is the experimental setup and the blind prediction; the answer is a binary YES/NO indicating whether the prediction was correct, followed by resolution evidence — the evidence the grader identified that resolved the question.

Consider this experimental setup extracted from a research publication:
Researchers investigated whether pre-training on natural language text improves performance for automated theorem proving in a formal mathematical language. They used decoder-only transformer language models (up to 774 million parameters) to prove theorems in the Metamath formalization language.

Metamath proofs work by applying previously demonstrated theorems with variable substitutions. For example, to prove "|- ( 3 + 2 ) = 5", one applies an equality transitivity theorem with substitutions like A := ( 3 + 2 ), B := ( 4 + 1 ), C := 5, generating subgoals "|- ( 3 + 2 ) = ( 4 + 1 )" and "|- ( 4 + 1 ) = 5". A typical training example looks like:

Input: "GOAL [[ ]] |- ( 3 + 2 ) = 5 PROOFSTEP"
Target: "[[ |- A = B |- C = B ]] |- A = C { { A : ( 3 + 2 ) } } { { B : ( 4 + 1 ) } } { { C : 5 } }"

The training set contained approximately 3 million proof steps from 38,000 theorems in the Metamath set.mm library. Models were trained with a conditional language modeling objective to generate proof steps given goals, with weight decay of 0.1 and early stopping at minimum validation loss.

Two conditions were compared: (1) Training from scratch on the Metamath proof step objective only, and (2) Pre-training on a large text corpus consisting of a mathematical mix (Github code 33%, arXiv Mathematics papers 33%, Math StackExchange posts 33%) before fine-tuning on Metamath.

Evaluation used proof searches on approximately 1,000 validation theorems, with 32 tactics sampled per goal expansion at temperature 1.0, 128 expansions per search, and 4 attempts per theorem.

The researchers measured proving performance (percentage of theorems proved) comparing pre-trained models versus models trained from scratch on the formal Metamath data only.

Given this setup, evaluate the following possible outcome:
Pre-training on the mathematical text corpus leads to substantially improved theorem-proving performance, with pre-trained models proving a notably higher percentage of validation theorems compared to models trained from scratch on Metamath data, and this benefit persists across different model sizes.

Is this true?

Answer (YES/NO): YES